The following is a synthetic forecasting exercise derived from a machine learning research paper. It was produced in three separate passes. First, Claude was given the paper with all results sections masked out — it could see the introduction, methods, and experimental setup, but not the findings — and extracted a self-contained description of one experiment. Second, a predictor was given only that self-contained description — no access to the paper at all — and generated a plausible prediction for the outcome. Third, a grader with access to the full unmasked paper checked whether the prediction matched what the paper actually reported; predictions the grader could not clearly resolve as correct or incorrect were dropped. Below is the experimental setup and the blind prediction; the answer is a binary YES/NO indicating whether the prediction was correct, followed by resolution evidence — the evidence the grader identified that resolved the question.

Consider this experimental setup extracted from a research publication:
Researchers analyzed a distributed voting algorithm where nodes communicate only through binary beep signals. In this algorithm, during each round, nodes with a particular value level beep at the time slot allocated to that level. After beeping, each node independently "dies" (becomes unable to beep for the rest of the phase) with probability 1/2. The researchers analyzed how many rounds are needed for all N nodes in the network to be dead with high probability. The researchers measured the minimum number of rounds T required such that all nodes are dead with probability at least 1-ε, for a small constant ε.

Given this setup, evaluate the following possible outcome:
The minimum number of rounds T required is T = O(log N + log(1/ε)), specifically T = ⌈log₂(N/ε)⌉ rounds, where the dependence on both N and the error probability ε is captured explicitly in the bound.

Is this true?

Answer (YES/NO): YES